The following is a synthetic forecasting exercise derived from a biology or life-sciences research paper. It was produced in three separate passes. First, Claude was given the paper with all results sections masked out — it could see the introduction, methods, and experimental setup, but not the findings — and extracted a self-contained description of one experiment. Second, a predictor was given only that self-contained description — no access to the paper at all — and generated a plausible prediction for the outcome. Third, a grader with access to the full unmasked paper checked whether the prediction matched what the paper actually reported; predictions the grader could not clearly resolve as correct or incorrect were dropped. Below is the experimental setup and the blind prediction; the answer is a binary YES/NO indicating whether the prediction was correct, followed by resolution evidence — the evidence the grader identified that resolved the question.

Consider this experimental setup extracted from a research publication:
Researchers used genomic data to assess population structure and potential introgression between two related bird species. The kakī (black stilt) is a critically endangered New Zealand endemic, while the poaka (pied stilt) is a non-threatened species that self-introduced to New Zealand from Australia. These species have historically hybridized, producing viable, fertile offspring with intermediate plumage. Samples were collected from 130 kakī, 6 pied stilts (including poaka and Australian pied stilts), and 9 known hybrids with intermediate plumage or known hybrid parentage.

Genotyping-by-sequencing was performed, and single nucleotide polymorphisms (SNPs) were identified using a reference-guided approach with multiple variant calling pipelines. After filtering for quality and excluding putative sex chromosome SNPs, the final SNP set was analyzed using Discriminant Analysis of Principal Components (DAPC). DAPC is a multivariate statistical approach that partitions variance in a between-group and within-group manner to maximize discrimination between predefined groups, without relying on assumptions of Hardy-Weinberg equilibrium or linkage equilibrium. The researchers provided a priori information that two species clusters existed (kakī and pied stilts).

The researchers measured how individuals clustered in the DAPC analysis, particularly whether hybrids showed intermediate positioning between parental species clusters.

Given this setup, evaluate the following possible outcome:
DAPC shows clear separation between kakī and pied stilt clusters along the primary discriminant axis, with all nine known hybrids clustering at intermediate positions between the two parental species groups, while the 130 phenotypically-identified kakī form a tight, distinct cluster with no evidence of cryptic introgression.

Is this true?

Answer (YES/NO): NO